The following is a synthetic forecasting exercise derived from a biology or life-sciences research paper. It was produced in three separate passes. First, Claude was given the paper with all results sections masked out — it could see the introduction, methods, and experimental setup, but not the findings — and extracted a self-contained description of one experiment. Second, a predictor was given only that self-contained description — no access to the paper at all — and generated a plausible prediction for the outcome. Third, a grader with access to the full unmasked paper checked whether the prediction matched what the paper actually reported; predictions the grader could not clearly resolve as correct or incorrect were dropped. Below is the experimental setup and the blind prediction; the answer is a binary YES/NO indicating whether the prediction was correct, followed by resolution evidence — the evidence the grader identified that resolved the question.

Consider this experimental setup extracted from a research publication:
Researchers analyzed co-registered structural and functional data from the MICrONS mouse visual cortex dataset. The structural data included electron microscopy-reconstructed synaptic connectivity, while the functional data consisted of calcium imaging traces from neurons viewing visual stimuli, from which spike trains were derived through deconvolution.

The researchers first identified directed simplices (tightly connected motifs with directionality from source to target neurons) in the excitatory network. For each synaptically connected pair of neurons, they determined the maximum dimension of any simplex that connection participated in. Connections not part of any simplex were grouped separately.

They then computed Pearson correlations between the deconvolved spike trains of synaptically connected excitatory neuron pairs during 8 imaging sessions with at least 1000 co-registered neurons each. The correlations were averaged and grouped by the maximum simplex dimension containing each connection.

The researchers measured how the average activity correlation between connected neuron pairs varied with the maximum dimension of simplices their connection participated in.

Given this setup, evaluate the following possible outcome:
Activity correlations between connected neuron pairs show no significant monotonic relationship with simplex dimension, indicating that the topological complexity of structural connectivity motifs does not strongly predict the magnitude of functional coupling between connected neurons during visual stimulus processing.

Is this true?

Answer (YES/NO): NO